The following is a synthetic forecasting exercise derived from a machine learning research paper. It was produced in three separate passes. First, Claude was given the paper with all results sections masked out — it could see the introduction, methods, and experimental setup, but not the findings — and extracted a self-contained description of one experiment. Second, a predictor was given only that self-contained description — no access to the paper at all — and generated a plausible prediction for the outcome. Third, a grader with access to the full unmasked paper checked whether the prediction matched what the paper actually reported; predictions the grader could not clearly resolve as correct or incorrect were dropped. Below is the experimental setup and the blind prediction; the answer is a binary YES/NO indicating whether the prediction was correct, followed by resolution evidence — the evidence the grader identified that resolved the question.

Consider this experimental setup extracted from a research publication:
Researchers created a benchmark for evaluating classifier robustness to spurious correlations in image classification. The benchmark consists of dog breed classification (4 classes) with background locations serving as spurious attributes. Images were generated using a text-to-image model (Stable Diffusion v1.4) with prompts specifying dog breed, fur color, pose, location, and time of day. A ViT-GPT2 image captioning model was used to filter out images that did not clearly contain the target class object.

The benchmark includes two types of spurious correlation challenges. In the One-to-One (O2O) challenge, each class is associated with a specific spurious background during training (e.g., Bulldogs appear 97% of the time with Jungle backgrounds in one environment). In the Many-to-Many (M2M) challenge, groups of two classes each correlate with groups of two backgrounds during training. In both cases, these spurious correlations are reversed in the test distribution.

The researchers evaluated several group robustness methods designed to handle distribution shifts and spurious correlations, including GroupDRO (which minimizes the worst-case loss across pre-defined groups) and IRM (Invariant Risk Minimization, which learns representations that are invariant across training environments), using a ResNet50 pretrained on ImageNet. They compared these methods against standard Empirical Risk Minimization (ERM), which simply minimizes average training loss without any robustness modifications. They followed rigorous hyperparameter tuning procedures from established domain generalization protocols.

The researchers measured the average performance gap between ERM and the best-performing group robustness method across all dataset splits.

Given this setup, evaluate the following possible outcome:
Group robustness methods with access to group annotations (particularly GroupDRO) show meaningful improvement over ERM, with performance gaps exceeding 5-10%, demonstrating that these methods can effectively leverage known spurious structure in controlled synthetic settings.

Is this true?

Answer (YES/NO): NO